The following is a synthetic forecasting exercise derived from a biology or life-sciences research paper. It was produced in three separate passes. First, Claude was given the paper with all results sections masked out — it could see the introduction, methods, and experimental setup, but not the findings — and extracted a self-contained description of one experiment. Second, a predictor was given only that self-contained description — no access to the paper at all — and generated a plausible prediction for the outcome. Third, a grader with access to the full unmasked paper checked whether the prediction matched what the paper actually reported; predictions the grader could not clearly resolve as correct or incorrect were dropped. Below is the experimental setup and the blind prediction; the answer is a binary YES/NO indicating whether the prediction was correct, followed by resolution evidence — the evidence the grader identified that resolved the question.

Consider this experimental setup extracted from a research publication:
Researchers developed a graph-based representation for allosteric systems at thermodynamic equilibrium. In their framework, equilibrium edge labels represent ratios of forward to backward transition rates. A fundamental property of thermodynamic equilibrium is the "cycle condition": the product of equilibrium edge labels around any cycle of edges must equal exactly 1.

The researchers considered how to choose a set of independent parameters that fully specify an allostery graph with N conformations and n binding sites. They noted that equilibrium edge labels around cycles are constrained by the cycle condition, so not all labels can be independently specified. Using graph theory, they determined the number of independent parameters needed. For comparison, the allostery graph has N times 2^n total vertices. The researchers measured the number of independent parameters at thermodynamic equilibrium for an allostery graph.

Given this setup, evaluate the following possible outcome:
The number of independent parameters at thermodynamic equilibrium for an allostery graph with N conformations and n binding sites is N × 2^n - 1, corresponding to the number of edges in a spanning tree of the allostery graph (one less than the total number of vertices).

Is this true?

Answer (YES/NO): YES